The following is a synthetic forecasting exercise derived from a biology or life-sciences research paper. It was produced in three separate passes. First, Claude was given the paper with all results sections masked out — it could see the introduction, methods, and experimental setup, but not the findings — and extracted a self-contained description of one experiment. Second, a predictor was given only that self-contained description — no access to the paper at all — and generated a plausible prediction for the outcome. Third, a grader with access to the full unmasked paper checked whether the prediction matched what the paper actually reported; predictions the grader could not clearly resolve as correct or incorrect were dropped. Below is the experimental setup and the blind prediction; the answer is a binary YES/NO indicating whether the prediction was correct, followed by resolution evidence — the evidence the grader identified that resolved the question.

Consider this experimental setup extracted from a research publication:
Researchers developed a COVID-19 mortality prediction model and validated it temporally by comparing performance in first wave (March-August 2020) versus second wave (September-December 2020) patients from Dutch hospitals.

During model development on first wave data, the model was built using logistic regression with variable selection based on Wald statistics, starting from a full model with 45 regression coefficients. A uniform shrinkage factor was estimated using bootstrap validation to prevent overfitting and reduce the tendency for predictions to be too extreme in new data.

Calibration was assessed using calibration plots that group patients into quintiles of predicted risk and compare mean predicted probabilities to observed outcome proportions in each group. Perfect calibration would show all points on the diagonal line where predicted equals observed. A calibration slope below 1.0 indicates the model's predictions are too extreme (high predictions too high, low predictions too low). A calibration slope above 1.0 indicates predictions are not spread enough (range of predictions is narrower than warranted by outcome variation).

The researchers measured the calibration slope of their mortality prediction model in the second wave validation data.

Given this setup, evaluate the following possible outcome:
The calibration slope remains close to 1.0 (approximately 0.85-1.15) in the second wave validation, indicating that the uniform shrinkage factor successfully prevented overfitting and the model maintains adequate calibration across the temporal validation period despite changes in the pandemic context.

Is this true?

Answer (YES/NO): YES